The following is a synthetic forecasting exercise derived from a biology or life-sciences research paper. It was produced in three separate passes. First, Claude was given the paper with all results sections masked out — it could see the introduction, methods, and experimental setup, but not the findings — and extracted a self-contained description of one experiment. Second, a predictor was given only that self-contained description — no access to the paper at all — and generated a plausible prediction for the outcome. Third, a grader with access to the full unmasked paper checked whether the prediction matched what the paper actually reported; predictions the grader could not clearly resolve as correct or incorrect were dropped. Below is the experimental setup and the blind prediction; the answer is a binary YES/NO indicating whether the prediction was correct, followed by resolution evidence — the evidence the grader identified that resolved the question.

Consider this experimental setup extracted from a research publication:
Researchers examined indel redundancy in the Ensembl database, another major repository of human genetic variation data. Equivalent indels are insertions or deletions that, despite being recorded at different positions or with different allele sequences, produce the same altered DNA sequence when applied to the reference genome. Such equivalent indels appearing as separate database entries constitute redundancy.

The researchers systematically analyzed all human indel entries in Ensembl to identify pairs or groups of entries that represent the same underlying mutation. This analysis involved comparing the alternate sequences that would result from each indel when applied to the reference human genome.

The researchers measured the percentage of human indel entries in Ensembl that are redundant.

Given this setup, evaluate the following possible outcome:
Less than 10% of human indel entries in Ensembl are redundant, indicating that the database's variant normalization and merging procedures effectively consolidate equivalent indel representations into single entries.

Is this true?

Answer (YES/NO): NO